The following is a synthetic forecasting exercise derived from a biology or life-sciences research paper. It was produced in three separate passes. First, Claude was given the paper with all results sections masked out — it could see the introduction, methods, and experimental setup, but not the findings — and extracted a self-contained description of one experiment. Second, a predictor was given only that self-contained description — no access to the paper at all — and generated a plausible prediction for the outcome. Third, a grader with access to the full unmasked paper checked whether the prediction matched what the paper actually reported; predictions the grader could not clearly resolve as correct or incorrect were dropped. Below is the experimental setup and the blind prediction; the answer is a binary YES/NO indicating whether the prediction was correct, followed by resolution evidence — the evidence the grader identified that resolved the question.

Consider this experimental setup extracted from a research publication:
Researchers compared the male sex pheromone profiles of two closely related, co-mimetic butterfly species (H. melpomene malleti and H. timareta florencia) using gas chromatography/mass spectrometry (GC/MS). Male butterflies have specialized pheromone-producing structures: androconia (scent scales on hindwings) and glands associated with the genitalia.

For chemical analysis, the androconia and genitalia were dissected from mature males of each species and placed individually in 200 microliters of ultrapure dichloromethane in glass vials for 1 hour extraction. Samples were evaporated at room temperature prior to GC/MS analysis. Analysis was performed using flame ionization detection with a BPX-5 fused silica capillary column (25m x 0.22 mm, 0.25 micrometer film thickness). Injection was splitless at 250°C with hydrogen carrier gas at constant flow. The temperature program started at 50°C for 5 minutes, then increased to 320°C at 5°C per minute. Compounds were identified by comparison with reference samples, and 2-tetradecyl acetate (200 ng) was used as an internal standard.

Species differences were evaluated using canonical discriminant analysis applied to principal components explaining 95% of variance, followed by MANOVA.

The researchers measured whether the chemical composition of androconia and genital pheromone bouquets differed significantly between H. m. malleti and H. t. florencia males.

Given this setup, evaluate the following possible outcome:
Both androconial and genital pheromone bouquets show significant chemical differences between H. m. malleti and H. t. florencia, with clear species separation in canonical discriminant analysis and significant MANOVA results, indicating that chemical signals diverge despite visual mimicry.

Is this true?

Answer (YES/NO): YES